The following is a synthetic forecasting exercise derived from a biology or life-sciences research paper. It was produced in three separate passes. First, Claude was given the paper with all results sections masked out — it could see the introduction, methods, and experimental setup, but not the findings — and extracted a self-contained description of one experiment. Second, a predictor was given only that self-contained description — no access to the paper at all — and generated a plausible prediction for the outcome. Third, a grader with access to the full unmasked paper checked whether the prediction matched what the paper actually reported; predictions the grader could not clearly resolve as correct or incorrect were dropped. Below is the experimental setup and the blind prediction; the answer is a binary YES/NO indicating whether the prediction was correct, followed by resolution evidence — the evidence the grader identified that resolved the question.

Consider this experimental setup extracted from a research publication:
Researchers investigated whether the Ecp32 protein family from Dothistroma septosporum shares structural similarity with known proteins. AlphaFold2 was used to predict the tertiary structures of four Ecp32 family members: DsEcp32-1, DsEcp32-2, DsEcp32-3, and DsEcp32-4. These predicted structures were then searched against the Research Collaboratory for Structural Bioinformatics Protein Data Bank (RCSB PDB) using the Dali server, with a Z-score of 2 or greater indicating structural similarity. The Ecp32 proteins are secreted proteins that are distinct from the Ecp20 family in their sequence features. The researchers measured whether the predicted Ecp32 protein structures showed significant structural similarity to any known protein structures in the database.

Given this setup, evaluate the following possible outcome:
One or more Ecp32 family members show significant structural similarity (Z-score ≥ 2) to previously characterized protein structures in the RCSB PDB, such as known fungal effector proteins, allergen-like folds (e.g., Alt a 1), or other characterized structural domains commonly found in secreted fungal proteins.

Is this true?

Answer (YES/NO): YES